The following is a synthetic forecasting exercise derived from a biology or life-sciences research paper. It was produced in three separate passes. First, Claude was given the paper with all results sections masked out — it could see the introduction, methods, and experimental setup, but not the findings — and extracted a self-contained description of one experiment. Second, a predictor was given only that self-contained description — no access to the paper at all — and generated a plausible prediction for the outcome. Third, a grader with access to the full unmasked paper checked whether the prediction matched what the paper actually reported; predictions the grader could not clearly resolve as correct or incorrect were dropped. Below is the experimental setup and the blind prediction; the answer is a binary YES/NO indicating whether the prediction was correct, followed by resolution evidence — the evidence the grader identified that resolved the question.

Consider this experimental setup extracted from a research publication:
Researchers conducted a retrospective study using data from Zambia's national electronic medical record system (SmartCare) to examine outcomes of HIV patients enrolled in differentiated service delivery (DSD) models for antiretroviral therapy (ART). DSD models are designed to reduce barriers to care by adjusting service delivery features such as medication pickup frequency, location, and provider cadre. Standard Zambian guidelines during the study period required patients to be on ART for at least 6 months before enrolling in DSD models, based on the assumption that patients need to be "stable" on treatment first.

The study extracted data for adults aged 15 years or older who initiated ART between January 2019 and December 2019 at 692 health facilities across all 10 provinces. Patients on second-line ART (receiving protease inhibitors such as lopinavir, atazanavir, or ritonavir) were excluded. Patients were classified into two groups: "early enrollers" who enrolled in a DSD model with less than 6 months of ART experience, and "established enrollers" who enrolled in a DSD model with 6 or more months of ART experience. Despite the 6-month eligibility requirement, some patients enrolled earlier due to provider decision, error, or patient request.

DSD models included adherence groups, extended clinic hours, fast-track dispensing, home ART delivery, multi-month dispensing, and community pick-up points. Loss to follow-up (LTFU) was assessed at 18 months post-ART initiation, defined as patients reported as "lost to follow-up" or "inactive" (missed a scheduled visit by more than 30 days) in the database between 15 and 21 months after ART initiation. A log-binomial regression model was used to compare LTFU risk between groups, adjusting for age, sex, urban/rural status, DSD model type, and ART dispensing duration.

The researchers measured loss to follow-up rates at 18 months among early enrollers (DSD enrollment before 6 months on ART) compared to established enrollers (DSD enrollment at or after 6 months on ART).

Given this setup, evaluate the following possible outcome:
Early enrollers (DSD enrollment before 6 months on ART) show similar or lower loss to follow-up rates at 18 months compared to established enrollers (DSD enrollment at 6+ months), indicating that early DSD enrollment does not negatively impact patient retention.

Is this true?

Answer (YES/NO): YES